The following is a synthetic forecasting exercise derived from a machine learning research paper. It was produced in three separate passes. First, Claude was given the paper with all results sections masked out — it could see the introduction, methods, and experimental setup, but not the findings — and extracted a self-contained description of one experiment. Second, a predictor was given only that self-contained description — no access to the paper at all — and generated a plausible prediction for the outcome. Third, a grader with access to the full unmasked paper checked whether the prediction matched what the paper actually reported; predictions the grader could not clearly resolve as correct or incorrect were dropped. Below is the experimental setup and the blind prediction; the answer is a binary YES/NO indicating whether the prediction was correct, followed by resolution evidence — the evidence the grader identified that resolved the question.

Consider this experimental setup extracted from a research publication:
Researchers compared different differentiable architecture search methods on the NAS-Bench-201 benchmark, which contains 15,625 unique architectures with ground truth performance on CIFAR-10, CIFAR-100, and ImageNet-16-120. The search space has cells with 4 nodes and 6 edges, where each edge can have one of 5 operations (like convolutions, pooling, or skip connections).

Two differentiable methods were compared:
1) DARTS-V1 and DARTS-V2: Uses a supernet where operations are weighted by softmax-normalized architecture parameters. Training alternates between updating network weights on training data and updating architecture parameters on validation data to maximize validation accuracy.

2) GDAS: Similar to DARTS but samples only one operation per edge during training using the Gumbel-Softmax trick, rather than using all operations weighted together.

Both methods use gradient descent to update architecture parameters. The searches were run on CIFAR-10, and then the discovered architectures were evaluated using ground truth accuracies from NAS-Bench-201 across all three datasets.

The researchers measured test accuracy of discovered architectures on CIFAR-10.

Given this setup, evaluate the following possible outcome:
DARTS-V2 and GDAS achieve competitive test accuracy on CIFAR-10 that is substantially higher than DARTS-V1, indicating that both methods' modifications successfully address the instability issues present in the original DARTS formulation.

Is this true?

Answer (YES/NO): NO